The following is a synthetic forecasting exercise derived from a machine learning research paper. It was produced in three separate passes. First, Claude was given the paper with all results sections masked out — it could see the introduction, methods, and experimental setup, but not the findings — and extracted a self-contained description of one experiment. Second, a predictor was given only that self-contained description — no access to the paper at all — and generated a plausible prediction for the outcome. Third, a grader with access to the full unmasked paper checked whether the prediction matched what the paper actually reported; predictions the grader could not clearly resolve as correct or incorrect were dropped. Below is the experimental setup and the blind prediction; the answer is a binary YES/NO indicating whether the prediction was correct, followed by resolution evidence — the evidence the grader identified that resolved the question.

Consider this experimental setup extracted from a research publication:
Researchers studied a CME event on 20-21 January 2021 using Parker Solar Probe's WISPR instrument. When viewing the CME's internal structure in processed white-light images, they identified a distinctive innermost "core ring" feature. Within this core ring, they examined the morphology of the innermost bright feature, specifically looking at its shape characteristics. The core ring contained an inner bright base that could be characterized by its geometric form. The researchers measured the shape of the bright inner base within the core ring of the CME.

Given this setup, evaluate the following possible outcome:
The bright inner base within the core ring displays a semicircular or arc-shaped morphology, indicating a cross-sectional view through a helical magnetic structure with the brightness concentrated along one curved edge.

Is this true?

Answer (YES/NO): NO